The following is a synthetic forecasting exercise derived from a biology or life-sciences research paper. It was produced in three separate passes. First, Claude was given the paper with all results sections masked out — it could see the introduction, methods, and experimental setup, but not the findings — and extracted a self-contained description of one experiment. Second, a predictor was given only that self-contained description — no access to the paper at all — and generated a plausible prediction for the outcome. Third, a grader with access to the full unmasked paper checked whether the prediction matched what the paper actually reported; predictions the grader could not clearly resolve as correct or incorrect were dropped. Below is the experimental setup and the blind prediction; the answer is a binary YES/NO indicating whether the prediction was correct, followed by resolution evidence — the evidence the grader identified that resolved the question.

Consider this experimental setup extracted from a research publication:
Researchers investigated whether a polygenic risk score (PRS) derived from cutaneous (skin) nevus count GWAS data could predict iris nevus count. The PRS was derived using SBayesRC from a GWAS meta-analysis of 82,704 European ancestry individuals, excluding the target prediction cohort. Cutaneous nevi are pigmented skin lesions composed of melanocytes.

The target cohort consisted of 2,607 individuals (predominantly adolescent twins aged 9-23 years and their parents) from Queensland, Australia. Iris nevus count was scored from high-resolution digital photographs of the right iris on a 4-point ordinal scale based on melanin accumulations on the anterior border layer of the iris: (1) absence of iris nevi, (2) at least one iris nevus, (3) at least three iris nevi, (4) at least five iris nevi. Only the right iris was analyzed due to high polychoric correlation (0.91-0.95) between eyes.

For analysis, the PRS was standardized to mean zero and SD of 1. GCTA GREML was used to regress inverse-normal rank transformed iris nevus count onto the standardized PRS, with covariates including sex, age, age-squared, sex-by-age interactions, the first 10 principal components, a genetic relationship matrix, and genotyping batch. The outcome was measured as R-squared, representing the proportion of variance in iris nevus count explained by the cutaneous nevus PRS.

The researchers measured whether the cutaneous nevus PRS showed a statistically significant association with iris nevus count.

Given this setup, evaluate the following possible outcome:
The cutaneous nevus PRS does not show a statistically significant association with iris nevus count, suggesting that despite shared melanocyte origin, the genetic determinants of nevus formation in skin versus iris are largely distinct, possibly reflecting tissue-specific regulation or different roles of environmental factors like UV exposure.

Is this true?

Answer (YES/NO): NO